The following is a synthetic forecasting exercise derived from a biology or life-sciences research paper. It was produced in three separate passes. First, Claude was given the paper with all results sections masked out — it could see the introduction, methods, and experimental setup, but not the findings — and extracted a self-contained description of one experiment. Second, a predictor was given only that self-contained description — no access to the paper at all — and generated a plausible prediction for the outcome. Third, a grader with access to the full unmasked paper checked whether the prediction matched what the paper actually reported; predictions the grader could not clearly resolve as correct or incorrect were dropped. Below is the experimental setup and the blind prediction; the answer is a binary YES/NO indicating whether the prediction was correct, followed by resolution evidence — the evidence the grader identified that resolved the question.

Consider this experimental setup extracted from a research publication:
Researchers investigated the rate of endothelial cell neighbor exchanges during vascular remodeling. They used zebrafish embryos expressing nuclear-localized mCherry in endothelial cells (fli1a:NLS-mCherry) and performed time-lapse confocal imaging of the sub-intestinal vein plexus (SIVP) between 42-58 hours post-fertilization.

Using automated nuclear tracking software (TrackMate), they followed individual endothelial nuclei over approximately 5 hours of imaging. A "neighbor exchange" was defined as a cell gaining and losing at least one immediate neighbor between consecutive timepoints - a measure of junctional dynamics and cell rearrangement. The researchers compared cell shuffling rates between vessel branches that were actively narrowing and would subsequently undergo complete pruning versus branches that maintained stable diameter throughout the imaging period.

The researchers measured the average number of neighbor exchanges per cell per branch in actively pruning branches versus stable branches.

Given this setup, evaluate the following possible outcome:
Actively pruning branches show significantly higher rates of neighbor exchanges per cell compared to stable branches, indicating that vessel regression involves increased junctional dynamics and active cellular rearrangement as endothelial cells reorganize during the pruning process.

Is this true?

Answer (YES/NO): YES